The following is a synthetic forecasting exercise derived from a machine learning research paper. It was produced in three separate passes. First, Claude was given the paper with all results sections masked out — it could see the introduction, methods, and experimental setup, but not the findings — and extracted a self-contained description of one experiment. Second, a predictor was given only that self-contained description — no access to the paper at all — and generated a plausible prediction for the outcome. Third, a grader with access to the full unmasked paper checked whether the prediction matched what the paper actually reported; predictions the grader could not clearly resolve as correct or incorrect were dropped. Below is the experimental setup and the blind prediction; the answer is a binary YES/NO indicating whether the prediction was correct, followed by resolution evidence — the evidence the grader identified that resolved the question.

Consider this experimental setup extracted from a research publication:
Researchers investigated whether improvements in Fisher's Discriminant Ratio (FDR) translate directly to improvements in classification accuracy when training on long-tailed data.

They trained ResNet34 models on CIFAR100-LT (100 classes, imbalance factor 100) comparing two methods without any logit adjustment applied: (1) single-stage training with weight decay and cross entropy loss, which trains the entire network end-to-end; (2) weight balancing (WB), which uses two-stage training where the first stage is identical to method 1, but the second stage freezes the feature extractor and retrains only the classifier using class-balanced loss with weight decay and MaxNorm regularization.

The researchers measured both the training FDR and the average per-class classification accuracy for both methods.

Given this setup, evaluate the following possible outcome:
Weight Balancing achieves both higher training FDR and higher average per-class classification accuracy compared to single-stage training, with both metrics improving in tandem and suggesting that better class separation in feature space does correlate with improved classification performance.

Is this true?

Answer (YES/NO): NO